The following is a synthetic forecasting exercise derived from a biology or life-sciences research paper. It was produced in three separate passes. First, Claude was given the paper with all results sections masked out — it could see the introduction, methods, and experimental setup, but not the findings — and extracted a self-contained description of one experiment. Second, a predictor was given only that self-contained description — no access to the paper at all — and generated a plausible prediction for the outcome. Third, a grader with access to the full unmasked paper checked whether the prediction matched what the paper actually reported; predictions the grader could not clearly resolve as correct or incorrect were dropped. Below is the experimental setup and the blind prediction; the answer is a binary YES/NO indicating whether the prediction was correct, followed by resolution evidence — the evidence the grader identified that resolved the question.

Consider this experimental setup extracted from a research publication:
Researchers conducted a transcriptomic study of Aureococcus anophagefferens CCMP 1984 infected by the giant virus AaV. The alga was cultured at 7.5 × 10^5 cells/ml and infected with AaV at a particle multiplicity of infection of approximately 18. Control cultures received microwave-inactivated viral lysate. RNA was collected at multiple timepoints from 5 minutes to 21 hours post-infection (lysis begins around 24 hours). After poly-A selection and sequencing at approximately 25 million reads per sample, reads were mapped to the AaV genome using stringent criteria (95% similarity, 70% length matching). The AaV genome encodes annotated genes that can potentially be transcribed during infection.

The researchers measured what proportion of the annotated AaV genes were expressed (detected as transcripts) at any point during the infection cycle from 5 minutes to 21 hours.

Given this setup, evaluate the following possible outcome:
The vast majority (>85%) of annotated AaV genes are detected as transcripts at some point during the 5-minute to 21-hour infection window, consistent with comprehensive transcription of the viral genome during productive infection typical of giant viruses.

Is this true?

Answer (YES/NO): YES